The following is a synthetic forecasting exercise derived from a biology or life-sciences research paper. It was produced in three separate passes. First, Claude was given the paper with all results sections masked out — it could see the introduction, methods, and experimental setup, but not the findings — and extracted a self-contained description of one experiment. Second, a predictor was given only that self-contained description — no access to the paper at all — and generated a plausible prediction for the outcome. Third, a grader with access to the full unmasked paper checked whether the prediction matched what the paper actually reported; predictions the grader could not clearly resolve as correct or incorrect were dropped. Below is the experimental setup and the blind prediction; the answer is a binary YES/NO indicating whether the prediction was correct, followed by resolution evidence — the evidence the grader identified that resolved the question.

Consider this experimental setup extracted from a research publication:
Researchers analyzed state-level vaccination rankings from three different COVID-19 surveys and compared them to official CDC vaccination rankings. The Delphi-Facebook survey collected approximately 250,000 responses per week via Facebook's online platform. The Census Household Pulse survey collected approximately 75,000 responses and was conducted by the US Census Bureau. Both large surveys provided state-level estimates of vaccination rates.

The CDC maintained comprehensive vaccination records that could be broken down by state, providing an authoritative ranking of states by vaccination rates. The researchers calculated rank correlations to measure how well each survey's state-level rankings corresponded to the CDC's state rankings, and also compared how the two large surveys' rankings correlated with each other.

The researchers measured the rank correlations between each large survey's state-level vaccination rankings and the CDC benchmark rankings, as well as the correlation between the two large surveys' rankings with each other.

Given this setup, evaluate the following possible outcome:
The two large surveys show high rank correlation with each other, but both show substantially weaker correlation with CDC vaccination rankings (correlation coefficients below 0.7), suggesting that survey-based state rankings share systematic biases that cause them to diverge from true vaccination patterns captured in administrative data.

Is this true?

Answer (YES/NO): NO